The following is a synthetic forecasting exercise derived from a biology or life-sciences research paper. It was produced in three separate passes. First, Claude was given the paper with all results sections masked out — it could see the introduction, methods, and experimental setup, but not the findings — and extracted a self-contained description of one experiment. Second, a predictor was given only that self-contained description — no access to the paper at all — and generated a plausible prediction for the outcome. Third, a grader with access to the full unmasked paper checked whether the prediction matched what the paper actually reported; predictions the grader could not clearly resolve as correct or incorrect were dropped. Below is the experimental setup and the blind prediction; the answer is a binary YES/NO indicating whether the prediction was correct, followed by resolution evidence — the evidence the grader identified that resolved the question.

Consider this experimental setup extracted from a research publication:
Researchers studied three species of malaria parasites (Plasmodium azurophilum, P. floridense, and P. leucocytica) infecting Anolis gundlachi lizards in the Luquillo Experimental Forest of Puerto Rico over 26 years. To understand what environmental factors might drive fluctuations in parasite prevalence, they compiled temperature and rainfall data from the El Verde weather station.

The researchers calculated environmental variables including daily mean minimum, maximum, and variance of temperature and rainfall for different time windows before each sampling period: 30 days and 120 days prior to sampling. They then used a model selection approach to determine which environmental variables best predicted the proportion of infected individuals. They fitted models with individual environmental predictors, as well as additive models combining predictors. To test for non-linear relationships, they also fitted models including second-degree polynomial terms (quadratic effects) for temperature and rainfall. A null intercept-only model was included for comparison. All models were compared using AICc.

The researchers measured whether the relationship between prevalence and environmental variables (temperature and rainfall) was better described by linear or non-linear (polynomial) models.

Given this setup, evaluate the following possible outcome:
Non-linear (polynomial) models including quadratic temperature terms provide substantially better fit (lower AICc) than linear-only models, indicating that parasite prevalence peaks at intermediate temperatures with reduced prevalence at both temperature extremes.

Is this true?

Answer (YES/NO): YES